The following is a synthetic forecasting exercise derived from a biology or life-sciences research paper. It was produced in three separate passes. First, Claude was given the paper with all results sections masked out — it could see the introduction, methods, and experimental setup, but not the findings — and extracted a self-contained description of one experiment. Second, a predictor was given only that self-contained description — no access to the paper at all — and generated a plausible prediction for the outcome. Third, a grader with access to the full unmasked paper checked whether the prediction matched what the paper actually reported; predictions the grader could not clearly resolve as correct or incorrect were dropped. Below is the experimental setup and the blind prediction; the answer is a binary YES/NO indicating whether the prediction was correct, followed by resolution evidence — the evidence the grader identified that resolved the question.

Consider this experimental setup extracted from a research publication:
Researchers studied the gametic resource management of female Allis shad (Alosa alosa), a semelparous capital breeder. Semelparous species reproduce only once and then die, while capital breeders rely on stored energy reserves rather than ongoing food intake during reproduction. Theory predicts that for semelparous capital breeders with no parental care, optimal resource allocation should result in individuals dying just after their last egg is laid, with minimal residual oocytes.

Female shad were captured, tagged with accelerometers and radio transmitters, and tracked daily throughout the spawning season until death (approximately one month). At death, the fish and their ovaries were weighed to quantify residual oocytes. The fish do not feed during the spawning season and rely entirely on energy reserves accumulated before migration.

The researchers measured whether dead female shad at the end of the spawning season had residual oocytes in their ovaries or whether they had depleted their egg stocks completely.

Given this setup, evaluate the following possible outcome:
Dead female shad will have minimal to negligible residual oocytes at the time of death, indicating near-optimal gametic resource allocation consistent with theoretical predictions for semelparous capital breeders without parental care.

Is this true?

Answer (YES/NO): NO